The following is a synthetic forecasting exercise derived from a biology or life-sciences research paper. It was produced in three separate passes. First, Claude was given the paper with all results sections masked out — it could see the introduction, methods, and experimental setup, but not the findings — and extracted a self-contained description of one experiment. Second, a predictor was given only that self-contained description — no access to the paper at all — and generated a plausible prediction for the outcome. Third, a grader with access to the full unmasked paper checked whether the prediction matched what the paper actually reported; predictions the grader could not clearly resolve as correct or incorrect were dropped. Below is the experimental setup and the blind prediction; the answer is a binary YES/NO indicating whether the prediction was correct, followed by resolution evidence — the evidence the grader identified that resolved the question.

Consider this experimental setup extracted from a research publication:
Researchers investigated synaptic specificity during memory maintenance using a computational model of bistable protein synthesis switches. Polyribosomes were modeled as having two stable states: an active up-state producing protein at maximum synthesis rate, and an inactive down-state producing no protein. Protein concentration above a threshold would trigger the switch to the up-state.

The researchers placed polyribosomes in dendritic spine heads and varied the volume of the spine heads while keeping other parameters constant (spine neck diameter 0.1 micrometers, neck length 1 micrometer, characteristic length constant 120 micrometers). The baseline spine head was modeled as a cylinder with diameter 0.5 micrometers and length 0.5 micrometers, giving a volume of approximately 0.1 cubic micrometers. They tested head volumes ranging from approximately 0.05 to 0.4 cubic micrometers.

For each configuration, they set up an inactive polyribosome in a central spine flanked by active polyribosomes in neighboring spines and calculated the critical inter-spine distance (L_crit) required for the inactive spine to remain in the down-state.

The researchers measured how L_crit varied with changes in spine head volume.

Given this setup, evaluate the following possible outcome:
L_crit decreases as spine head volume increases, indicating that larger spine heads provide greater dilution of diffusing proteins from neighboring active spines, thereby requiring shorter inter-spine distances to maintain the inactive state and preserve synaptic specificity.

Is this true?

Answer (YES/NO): NO